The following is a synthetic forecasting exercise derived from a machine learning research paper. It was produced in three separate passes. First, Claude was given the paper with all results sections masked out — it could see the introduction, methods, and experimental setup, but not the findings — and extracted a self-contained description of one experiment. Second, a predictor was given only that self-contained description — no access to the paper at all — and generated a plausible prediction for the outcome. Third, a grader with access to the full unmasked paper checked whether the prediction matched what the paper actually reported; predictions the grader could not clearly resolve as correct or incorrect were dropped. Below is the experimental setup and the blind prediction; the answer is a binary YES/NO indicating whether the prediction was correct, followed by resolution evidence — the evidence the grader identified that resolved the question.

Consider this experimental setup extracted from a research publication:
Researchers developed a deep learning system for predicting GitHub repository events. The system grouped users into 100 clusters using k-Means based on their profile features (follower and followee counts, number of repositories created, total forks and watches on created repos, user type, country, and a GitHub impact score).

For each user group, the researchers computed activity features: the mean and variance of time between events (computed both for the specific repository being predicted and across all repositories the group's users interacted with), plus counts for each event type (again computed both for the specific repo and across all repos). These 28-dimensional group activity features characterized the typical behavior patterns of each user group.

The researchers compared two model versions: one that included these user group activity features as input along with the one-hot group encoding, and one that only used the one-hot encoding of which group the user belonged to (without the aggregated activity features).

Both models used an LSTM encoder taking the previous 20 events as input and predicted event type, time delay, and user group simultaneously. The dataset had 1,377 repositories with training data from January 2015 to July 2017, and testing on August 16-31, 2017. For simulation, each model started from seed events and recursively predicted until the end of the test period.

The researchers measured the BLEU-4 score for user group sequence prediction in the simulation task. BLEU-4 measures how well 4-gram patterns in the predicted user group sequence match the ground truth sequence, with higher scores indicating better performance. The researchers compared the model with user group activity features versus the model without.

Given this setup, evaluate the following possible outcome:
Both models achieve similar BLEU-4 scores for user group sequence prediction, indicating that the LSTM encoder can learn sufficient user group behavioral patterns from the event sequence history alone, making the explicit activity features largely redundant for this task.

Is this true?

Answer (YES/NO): NO